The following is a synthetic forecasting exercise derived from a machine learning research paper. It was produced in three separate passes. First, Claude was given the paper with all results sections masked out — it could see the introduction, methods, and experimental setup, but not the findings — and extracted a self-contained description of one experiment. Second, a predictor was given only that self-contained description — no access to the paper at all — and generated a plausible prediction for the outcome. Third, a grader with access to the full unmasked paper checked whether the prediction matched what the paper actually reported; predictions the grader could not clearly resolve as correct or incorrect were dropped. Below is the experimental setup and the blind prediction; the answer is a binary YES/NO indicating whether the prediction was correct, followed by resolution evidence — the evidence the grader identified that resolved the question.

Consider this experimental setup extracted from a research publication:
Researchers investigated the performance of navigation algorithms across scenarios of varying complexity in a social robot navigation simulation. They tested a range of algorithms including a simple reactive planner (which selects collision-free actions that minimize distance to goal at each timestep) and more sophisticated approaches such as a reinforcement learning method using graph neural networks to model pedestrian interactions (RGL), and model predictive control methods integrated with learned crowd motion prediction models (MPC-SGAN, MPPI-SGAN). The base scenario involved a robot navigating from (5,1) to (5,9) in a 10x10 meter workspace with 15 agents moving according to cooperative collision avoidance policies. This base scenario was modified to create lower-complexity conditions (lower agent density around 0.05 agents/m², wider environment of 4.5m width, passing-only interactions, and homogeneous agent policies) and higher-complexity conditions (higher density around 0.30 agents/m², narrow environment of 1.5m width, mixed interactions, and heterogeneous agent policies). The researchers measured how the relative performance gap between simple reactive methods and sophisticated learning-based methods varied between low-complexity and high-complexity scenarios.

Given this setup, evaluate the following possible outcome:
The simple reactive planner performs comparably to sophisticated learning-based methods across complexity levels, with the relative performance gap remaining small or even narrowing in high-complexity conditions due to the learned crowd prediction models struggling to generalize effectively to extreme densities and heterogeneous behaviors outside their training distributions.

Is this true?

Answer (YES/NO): YES